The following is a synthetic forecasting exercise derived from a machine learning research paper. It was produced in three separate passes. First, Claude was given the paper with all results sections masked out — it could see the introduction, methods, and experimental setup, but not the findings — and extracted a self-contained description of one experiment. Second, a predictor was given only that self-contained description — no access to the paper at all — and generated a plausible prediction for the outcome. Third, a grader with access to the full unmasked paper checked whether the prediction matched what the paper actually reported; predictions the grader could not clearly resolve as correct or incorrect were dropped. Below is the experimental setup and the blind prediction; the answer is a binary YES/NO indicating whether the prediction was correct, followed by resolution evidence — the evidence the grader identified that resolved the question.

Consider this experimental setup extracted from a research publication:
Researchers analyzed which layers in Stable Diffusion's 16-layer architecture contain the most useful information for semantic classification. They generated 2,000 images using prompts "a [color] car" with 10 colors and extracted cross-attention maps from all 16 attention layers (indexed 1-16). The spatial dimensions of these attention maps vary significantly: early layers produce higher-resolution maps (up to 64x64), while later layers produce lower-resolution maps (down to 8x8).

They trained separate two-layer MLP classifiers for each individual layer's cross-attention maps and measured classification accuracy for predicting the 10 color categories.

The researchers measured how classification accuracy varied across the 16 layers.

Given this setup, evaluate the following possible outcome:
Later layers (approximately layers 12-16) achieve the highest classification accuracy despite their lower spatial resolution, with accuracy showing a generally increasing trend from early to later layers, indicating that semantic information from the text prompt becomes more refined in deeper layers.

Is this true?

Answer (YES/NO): NO